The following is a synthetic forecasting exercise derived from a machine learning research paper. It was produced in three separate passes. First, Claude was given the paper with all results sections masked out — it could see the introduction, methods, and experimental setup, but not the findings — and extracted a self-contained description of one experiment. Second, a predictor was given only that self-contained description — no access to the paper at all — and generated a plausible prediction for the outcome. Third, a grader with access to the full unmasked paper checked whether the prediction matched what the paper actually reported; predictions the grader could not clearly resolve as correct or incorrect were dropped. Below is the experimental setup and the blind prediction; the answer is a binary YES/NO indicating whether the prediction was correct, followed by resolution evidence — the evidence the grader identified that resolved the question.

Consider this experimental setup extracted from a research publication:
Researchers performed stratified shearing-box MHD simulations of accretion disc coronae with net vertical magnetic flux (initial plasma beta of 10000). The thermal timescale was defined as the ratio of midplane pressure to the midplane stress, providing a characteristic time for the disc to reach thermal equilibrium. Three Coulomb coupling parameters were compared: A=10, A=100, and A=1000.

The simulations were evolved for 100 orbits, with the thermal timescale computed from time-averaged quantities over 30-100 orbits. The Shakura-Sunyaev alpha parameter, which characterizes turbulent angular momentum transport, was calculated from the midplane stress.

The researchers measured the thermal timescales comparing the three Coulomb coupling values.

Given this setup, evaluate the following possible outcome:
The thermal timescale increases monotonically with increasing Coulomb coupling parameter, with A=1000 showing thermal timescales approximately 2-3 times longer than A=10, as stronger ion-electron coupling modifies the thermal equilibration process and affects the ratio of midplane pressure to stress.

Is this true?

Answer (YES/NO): NO